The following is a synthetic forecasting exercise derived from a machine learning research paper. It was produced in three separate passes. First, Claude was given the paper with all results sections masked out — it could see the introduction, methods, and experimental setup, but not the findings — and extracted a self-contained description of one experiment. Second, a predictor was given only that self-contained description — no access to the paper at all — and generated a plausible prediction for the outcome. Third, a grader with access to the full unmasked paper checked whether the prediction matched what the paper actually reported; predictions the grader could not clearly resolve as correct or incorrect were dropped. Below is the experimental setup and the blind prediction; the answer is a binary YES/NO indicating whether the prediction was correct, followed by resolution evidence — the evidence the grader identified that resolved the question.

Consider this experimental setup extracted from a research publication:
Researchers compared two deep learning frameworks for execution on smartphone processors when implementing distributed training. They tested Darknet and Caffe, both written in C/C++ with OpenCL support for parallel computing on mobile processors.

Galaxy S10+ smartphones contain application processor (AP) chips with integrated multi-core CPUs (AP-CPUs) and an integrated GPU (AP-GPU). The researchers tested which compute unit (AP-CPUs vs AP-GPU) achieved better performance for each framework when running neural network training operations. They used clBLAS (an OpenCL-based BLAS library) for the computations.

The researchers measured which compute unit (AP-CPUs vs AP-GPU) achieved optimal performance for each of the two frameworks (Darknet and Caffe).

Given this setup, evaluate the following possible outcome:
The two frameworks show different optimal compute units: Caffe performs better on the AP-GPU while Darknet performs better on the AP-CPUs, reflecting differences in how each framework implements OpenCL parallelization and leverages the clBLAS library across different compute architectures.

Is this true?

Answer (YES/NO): NO